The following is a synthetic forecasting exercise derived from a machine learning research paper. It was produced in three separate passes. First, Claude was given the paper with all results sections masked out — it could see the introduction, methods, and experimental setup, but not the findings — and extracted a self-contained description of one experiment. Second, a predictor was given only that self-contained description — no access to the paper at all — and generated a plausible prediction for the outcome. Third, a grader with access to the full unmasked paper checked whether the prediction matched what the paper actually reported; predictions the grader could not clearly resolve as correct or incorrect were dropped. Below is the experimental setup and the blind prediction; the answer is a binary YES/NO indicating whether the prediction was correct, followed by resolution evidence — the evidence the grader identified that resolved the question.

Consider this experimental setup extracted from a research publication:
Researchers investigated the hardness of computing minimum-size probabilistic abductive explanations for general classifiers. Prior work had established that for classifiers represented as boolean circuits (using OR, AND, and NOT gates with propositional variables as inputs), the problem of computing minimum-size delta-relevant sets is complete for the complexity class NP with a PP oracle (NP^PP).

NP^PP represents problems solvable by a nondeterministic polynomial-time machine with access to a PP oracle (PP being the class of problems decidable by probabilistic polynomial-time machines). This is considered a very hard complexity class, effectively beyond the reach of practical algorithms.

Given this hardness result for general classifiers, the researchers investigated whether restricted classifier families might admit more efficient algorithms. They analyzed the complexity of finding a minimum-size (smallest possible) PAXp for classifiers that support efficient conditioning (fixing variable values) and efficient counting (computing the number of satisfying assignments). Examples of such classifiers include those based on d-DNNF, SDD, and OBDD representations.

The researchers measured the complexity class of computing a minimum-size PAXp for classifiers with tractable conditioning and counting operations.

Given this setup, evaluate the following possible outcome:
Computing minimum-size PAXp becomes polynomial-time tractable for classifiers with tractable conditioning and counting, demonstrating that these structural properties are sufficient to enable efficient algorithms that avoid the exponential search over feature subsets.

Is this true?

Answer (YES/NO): NO